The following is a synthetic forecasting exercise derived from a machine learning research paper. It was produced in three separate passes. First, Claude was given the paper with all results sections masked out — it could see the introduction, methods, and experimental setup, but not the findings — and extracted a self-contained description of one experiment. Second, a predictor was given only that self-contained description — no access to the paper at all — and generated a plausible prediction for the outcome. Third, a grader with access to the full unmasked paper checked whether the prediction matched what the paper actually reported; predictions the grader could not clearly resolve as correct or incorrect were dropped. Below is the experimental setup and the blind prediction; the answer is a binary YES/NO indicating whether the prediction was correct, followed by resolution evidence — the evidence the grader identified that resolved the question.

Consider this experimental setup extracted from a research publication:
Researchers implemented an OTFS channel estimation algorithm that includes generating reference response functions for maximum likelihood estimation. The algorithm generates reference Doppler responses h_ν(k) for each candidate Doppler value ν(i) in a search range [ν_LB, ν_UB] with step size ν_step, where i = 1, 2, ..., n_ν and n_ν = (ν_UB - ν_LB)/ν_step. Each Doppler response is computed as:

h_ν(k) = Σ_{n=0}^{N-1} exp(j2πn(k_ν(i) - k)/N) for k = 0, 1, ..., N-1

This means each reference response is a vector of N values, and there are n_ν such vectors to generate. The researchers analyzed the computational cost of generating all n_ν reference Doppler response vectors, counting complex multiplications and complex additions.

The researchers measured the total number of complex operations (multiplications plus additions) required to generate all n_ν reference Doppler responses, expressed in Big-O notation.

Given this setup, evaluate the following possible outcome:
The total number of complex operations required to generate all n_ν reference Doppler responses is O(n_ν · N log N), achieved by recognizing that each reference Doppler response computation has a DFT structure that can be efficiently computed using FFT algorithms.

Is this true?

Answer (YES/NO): NO